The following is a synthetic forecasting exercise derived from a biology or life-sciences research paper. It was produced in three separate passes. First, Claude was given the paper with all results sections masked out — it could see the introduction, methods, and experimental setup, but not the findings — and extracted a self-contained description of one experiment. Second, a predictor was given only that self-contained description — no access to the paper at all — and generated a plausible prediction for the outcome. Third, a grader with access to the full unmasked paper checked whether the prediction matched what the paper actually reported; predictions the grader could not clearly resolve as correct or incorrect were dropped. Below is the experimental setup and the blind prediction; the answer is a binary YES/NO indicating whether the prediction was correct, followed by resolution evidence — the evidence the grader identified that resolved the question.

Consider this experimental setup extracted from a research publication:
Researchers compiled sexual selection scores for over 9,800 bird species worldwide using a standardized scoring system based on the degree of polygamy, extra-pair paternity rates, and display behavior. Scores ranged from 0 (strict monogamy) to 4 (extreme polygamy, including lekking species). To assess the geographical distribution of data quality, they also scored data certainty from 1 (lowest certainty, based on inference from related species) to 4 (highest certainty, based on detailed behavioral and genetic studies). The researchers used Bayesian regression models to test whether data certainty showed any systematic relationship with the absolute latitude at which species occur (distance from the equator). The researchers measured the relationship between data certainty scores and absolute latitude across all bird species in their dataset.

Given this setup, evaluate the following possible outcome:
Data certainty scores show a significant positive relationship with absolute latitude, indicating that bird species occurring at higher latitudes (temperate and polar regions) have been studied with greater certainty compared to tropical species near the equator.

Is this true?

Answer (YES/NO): YES